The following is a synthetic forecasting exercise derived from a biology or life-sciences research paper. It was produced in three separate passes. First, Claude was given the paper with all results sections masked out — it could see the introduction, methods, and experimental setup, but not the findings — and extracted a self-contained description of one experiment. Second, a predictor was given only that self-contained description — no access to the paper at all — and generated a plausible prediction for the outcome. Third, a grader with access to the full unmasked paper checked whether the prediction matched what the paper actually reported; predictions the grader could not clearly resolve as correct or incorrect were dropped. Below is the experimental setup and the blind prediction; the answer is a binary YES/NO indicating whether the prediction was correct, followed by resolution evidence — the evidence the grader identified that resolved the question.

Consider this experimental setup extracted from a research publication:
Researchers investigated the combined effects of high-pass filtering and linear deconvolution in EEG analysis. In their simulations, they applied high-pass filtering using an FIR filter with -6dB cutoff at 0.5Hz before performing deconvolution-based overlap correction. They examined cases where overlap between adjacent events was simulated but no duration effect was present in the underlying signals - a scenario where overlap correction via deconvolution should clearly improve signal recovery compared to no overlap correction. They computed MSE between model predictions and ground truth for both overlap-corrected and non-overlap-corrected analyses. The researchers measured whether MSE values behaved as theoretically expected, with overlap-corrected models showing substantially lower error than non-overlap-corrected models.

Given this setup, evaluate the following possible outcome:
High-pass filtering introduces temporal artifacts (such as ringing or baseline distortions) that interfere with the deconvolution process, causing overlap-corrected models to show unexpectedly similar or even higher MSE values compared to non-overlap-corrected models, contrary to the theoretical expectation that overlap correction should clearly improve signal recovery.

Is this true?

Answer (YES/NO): YES